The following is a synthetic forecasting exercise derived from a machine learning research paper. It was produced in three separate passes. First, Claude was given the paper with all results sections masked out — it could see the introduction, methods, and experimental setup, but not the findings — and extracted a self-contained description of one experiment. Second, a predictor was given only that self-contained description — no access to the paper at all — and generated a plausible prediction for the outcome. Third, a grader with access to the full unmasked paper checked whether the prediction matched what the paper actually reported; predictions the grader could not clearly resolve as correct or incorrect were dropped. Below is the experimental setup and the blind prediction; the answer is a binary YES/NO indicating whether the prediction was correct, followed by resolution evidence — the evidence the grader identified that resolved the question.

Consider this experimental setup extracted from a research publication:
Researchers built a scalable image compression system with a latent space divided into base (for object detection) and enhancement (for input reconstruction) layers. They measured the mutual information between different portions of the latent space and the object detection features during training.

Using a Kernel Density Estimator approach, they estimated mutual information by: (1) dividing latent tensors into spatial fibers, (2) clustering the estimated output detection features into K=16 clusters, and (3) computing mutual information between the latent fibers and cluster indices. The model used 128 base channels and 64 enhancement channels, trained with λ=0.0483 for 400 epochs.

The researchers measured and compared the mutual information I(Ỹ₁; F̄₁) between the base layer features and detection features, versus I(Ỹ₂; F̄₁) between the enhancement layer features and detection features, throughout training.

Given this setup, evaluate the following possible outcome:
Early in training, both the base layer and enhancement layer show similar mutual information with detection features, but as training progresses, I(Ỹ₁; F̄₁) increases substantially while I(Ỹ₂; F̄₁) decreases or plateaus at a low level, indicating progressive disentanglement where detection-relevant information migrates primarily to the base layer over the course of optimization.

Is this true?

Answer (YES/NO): NO